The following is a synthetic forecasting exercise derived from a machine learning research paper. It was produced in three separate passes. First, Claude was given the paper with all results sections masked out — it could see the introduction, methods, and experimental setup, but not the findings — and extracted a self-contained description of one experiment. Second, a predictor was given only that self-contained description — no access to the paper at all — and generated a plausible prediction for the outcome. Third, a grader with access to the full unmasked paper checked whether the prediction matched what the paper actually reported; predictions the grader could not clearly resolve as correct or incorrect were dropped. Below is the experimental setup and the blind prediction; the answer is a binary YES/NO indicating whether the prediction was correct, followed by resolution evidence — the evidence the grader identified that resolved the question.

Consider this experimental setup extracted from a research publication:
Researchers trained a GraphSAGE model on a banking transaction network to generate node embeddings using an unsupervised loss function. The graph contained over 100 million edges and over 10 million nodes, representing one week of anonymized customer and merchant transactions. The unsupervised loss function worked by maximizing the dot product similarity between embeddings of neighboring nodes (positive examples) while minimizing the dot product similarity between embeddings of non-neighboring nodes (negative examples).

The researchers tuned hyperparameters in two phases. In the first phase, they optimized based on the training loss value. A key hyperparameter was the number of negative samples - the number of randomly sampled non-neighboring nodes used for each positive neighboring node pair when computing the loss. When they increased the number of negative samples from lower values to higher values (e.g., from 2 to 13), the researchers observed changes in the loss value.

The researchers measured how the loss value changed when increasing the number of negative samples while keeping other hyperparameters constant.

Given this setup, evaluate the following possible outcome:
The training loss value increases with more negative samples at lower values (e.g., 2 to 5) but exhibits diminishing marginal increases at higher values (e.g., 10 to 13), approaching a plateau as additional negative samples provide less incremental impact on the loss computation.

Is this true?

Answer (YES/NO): NO